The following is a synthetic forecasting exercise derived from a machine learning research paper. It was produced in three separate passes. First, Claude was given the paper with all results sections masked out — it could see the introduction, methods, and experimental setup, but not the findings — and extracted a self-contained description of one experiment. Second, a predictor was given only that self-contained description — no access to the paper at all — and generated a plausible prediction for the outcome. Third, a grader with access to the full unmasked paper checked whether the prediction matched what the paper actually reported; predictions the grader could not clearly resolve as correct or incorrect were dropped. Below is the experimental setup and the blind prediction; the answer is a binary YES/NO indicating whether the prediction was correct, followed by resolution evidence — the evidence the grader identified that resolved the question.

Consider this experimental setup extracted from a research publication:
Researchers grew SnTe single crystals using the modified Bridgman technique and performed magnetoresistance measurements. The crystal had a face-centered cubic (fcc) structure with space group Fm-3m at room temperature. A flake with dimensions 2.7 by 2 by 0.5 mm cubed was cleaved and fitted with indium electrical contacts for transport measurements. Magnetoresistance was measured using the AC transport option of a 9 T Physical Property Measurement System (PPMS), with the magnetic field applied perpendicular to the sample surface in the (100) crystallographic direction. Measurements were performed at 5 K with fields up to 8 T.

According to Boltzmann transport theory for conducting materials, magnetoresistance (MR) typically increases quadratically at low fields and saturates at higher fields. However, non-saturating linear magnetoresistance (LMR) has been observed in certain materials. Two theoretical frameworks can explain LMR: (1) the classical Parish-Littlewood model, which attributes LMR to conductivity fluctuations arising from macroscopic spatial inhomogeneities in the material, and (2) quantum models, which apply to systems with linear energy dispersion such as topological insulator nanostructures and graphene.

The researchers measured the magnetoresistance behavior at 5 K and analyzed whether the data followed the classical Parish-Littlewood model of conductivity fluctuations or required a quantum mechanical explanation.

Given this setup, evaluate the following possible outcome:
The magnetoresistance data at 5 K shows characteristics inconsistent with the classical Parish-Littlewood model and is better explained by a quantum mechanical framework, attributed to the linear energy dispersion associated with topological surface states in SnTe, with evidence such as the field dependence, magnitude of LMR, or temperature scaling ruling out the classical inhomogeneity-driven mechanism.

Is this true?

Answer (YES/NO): NO